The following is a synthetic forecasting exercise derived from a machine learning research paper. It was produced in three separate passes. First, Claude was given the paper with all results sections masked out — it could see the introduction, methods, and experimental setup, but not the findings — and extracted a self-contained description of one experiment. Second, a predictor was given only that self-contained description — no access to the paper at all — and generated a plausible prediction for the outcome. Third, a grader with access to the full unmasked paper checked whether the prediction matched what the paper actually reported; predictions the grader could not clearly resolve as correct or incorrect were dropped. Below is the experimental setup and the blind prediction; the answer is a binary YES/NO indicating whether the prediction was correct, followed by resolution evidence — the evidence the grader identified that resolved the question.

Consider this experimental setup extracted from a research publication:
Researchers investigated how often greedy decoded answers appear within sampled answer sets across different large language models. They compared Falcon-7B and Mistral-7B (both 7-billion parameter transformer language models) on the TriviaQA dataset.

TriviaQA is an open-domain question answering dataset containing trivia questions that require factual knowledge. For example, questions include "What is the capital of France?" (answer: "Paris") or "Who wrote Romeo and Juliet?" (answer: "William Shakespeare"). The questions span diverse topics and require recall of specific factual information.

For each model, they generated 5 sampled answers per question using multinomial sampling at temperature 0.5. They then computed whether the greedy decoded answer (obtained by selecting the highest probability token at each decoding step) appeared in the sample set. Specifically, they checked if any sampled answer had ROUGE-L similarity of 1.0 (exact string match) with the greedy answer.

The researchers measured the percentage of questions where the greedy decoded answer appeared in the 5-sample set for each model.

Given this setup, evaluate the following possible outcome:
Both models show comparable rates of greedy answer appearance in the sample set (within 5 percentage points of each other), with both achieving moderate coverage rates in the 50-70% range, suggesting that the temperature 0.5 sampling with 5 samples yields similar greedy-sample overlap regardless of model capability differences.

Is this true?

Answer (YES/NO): NO